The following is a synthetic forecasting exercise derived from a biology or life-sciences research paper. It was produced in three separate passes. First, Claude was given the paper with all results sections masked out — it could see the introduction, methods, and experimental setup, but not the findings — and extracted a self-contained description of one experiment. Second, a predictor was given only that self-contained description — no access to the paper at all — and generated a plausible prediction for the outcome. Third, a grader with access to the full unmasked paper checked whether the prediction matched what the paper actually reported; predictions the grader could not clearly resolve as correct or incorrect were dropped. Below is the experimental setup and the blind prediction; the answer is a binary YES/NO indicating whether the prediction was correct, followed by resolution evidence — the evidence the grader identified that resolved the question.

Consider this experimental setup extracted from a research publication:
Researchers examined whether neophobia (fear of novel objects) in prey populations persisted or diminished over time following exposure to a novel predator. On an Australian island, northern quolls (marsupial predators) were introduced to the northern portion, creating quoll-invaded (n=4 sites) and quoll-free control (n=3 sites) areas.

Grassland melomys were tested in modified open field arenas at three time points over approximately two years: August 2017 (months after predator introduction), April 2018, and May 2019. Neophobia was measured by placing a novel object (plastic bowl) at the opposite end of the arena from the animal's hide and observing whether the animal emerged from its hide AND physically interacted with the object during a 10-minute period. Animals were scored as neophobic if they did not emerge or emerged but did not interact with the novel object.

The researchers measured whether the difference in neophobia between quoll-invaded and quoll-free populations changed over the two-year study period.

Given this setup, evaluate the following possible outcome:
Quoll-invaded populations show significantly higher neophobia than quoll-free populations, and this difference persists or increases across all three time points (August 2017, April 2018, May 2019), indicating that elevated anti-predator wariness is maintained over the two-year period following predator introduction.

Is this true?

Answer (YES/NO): YES